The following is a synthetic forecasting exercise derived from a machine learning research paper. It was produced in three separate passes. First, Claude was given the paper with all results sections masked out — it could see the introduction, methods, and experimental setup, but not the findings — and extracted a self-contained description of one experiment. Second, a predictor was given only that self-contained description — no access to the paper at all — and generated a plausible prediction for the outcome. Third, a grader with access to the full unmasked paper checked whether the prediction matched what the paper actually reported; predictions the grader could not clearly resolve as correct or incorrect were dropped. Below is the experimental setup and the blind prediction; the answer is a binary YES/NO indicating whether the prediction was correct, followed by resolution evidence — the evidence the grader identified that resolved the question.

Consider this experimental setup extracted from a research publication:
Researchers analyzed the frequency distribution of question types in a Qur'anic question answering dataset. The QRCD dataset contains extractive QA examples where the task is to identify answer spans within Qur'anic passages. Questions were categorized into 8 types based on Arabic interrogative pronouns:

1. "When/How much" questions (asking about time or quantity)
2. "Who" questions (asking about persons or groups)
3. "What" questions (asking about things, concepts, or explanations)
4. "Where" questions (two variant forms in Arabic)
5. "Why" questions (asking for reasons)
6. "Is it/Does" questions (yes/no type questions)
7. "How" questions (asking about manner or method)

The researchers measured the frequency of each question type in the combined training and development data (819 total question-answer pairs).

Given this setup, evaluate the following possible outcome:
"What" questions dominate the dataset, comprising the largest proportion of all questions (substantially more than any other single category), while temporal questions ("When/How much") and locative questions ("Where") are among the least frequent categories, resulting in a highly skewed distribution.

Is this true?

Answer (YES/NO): NO